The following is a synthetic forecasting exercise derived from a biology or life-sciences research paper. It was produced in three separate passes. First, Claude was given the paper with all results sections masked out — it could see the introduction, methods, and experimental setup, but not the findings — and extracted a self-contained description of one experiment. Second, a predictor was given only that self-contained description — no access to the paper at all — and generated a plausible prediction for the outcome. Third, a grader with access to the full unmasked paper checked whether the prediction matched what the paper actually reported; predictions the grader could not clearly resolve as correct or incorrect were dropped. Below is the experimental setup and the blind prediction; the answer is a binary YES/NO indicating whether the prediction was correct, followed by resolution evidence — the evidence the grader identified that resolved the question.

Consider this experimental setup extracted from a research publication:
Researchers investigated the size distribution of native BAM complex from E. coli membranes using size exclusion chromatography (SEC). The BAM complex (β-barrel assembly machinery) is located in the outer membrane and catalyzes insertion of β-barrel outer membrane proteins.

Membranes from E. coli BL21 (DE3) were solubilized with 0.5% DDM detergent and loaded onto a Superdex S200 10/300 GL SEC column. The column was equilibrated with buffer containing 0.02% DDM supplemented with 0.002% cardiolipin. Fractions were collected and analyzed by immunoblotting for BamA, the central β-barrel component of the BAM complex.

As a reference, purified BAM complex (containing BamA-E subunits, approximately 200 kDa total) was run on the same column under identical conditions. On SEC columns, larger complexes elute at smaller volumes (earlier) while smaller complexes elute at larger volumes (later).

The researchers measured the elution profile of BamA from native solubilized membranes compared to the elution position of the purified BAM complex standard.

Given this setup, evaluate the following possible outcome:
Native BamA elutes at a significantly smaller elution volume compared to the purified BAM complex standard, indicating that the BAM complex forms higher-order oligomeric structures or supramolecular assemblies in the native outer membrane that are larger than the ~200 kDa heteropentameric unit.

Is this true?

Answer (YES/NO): YES